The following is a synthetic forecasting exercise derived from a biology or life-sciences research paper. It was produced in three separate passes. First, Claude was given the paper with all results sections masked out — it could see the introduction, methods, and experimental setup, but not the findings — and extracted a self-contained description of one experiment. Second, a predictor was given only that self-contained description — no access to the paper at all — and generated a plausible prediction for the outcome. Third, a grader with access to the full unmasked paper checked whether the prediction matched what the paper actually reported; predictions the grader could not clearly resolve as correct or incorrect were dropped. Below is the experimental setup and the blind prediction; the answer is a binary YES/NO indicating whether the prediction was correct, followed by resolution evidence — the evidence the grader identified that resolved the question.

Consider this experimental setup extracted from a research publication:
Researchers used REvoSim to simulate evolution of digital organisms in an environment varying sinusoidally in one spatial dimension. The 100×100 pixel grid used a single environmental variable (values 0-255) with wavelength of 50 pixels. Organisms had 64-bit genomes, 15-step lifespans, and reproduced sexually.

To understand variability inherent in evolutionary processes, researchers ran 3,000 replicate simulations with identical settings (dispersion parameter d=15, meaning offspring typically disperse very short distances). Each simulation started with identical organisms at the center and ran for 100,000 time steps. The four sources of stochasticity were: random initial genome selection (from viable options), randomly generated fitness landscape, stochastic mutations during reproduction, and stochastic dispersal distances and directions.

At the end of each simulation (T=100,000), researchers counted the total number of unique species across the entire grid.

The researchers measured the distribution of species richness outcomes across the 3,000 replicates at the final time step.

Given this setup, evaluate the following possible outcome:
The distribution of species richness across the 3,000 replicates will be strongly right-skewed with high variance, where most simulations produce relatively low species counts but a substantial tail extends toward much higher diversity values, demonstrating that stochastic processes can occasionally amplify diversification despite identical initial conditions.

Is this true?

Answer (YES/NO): YES